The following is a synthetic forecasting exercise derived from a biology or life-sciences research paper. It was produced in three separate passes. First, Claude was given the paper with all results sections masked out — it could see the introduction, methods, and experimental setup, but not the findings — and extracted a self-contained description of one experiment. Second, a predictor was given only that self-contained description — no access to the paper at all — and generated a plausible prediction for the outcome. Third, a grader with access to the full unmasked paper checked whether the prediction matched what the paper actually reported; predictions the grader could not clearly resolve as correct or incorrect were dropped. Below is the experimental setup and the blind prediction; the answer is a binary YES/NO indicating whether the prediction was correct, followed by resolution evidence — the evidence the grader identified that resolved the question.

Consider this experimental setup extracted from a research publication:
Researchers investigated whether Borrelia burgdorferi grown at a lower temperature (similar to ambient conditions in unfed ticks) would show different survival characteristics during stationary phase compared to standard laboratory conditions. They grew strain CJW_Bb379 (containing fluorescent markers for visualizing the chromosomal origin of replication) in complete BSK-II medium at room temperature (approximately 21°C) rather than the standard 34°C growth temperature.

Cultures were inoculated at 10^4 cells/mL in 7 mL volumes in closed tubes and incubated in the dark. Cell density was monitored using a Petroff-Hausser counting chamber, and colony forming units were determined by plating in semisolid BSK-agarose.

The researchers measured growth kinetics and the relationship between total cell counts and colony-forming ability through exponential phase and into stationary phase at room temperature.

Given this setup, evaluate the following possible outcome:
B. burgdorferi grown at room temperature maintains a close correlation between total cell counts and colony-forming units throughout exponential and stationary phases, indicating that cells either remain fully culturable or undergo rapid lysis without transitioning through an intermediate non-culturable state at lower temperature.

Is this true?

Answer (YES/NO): NO